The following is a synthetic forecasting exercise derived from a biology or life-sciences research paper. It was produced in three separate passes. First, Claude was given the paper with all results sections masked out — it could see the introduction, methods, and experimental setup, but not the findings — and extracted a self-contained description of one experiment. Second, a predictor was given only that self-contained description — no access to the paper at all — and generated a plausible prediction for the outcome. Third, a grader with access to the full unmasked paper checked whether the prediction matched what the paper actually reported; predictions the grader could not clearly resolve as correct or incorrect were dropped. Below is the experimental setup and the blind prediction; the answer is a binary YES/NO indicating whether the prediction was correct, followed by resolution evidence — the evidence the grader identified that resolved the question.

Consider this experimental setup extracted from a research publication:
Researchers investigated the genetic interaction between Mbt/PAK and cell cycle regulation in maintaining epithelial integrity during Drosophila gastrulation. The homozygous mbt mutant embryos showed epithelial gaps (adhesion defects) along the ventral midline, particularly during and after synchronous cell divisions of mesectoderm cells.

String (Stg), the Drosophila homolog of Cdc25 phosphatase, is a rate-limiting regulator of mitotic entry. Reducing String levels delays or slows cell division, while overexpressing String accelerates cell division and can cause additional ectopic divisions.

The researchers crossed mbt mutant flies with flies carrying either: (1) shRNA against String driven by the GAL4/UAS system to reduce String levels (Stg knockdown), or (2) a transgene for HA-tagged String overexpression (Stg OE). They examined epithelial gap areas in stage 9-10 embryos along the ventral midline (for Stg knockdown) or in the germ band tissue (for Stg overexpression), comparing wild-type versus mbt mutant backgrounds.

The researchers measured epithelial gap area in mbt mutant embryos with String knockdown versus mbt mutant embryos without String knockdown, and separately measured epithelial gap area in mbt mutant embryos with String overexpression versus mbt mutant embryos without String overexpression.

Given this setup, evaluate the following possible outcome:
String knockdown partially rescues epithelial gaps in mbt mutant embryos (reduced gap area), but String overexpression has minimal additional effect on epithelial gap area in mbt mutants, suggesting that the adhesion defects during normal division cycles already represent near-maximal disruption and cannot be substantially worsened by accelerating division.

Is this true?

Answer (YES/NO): NO